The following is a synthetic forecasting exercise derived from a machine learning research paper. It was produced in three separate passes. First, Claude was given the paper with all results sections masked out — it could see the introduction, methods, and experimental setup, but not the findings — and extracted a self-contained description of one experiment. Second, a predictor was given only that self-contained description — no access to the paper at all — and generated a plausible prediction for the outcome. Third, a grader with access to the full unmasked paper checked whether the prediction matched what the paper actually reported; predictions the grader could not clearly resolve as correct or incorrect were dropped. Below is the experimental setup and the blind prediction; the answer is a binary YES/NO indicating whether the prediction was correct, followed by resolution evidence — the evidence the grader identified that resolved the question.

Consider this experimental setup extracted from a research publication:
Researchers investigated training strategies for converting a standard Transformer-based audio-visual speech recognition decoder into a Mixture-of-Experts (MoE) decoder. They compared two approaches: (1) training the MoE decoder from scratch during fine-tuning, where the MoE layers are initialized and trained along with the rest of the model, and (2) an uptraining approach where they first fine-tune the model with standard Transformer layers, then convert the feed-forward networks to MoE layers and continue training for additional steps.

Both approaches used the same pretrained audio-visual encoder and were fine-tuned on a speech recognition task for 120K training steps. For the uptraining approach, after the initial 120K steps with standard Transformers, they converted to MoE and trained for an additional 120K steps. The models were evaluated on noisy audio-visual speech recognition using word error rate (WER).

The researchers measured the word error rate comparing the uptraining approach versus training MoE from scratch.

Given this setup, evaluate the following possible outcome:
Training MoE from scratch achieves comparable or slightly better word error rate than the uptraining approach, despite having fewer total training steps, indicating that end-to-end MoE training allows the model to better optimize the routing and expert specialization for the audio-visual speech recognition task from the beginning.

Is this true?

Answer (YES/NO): YES